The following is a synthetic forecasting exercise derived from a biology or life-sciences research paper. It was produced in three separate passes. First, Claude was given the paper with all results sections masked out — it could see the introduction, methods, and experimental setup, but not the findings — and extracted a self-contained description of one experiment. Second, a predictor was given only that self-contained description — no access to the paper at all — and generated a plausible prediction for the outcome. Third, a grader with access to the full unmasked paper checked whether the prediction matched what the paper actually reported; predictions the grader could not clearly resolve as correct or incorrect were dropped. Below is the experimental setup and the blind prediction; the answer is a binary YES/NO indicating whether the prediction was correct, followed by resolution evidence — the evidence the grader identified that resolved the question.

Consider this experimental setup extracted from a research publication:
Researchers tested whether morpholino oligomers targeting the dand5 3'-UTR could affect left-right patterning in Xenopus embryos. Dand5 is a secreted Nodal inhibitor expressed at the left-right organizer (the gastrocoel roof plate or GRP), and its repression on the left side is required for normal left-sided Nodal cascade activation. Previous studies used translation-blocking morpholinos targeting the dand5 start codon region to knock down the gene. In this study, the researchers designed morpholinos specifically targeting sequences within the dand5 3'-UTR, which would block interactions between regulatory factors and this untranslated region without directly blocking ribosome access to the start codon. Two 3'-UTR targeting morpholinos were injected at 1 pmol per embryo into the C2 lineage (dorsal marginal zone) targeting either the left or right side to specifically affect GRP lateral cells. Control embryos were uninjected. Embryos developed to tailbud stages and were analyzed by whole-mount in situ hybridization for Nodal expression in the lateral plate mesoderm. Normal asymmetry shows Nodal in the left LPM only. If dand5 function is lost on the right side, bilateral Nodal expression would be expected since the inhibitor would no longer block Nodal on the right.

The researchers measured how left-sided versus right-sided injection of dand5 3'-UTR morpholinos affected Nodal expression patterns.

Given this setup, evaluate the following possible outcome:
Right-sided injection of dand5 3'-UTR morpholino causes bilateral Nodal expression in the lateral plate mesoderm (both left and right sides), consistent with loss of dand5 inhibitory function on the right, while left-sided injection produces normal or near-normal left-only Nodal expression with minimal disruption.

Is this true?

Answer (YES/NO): NO